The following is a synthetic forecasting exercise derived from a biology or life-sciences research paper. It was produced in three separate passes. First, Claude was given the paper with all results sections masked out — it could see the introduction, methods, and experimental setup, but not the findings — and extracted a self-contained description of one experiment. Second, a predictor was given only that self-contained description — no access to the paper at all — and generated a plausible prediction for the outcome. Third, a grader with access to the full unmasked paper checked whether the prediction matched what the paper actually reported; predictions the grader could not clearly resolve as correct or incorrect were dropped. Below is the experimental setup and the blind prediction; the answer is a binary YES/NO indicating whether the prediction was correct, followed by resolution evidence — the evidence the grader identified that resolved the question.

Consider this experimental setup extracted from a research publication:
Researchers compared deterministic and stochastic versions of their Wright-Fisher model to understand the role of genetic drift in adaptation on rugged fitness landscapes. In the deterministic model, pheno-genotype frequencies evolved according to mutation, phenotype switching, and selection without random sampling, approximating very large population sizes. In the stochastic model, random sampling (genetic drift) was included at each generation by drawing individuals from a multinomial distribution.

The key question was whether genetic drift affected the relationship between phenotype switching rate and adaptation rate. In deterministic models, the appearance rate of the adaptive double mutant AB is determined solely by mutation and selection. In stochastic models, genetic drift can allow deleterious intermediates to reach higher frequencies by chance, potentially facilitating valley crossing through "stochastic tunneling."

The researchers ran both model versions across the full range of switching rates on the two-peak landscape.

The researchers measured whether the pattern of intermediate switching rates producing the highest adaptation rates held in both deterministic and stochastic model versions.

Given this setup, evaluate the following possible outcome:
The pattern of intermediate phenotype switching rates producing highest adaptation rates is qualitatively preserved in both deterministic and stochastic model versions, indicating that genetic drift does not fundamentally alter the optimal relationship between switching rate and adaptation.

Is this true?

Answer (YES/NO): YES